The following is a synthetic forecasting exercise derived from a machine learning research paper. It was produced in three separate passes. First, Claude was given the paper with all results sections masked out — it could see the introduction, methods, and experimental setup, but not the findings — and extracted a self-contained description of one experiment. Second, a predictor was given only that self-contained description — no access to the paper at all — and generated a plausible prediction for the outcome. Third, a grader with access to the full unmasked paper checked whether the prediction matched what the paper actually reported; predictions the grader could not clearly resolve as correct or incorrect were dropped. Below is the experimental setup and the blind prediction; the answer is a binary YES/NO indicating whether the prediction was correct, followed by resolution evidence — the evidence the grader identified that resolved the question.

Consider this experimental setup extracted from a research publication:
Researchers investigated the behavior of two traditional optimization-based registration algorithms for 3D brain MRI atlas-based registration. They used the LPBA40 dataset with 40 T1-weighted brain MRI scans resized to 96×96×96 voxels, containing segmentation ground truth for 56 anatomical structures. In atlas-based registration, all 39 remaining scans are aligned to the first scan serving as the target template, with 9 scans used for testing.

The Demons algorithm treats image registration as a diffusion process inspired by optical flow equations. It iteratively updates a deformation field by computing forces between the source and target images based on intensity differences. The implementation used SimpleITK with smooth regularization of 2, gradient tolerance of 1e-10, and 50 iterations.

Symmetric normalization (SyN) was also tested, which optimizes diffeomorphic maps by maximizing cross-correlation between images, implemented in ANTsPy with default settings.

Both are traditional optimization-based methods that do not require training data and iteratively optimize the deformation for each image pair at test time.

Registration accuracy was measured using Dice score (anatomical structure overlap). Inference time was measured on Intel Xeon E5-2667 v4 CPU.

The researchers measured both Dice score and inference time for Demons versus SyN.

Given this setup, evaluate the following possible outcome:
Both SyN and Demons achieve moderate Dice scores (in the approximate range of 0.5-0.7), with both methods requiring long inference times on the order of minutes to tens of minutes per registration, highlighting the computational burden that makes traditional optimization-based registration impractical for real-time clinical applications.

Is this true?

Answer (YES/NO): NO